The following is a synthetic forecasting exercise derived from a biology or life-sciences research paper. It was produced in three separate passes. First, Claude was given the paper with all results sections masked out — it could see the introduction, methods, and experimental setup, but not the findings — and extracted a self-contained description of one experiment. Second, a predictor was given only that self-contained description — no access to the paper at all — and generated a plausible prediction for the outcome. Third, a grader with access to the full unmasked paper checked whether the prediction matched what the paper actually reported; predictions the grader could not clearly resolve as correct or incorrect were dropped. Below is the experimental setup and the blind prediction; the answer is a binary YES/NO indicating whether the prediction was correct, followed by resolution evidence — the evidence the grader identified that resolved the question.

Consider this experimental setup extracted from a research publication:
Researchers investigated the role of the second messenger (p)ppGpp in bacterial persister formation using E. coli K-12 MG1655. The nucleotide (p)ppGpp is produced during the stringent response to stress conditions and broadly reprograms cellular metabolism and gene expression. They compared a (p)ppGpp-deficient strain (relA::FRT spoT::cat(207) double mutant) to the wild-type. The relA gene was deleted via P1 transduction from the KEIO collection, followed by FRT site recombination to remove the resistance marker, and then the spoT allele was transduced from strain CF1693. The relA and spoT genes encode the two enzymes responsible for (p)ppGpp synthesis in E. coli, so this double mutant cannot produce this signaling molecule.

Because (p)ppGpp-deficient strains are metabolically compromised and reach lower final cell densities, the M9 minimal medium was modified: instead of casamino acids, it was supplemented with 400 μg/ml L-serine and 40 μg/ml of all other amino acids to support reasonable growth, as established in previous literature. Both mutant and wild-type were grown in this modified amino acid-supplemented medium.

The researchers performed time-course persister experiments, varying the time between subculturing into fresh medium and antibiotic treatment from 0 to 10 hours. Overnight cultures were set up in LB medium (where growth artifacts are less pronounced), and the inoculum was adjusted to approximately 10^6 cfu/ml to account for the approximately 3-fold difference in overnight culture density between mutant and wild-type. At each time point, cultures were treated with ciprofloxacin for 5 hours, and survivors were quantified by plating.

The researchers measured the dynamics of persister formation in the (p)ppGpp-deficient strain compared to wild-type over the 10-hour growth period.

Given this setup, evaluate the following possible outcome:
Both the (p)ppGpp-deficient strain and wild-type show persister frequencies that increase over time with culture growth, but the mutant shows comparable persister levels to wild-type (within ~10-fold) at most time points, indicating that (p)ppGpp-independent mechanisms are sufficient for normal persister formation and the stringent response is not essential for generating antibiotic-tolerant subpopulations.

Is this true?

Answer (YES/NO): NO